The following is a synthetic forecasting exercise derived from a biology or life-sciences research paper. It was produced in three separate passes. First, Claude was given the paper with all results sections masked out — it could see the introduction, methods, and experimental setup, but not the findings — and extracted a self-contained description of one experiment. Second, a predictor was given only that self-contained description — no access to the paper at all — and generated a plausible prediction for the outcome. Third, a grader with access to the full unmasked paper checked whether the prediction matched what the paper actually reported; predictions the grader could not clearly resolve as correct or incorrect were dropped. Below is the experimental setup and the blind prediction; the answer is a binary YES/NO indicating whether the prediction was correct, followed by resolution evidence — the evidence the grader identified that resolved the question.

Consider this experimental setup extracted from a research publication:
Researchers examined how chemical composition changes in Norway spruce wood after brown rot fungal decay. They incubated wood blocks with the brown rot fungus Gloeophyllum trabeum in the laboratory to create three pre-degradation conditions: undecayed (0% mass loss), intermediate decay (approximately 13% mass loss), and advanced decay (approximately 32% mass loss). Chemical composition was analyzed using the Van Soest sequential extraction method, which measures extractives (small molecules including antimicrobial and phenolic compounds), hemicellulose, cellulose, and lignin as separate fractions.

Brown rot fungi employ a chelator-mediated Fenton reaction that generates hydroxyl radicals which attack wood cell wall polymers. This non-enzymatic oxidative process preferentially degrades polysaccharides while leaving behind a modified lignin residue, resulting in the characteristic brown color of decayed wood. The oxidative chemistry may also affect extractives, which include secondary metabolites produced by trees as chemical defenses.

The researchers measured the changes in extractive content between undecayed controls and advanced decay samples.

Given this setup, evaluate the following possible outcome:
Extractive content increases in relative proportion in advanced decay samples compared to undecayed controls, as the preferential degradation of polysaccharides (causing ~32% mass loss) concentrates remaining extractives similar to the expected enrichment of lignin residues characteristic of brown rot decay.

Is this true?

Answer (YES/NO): YES